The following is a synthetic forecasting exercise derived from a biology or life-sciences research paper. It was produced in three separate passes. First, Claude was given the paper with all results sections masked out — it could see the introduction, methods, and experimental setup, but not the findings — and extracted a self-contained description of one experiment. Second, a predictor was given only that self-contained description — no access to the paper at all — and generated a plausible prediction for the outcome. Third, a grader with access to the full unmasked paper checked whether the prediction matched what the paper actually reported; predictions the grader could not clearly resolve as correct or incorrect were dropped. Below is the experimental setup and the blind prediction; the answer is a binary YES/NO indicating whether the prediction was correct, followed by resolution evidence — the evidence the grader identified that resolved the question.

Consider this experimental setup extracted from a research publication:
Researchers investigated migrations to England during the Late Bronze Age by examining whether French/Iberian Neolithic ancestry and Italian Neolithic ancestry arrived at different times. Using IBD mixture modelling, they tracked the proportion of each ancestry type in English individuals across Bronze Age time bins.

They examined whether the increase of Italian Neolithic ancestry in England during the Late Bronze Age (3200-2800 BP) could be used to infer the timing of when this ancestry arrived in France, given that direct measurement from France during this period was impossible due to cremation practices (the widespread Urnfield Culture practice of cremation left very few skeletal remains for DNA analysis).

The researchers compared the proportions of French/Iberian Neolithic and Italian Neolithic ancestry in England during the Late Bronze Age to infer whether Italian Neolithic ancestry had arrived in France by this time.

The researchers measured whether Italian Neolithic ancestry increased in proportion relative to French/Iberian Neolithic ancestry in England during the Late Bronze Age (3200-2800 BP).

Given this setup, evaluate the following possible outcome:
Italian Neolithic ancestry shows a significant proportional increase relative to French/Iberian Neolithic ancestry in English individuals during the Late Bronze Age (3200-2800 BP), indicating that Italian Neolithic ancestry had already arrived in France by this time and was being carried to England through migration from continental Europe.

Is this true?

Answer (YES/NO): YES